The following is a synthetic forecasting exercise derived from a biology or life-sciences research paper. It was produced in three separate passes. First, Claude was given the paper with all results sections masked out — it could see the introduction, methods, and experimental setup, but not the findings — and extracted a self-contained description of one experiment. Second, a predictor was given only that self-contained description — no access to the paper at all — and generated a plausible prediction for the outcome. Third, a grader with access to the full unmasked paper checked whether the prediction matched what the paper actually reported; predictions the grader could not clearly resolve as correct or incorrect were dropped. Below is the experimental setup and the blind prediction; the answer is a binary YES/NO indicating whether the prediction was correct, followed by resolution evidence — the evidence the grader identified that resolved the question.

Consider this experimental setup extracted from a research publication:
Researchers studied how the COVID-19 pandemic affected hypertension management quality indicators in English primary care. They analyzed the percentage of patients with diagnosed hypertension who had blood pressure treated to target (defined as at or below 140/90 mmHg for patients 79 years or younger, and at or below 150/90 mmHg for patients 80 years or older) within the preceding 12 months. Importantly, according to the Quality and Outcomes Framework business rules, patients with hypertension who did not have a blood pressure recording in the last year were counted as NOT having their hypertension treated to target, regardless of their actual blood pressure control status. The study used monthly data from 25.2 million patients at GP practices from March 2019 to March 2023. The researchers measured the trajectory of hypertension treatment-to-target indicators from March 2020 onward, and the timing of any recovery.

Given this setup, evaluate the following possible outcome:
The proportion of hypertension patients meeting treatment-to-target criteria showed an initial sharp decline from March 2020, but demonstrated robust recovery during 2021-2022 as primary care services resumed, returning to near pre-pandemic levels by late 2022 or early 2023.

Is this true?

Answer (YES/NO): YES